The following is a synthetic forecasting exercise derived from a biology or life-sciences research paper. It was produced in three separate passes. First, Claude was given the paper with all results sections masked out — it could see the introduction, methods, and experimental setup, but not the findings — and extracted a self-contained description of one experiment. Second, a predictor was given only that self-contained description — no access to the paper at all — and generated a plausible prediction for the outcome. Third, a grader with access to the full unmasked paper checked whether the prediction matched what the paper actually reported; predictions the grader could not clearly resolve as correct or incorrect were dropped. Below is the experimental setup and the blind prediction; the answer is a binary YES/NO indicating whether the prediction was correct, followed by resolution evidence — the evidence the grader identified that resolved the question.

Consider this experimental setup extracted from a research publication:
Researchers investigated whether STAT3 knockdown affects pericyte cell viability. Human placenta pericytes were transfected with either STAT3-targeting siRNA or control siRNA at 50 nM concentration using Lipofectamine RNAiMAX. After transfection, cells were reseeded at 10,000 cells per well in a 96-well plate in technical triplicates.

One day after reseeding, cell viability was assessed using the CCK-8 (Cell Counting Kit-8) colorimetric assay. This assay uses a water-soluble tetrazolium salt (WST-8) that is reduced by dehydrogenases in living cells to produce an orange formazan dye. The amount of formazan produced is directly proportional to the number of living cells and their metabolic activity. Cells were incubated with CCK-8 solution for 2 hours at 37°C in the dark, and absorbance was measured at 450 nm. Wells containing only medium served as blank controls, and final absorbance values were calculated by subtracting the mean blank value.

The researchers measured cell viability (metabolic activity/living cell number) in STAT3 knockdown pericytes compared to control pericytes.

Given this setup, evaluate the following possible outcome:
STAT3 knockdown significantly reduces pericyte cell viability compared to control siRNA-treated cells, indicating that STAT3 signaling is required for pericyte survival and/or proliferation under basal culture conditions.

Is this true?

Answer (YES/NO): NO